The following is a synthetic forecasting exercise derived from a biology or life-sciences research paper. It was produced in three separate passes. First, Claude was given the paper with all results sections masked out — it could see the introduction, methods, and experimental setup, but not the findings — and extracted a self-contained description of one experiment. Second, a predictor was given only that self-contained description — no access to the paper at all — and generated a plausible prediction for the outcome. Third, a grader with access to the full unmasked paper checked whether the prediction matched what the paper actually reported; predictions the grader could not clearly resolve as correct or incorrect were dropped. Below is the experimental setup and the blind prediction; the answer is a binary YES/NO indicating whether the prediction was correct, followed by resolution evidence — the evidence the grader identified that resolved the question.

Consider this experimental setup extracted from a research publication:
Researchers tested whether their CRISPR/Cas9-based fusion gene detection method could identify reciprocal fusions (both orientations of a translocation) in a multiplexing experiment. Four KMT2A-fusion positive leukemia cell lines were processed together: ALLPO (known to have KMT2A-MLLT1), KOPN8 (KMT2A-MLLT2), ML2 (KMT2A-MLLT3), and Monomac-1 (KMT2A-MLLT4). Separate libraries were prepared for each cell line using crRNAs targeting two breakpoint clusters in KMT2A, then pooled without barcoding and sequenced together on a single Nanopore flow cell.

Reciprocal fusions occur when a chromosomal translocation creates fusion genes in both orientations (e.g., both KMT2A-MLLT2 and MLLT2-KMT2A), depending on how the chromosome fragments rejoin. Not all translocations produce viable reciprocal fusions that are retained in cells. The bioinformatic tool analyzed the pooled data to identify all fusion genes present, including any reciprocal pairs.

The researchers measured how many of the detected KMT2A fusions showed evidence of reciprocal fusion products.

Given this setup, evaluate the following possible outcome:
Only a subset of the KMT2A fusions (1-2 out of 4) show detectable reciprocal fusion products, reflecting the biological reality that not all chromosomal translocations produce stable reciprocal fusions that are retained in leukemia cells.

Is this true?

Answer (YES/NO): YES